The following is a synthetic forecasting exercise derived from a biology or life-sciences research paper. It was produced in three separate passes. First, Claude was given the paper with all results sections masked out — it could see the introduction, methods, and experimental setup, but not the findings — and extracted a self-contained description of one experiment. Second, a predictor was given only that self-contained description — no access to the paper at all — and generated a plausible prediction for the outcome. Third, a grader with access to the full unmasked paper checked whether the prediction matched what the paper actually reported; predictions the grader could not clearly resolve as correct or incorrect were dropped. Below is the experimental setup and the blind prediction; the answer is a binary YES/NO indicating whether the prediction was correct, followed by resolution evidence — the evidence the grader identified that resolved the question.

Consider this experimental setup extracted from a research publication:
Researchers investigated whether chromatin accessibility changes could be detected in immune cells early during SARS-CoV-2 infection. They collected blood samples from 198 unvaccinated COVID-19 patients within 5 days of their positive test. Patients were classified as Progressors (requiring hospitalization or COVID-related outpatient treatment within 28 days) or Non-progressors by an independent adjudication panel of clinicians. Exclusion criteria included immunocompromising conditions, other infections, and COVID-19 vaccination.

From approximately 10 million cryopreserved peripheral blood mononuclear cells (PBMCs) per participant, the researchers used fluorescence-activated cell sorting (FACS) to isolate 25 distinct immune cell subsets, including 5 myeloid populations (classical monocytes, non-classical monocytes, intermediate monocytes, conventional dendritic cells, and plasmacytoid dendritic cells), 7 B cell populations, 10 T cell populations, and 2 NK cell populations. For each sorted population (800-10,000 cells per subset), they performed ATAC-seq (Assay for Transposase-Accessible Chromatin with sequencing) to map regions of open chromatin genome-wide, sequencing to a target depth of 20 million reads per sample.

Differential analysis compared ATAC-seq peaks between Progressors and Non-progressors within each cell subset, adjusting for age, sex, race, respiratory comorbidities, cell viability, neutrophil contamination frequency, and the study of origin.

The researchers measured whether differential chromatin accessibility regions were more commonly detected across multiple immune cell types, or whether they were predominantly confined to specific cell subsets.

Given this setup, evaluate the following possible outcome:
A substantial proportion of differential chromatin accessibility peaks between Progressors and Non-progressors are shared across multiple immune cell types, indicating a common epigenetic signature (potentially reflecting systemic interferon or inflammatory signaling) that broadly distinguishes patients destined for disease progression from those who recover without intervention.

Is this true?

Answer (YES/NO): NO